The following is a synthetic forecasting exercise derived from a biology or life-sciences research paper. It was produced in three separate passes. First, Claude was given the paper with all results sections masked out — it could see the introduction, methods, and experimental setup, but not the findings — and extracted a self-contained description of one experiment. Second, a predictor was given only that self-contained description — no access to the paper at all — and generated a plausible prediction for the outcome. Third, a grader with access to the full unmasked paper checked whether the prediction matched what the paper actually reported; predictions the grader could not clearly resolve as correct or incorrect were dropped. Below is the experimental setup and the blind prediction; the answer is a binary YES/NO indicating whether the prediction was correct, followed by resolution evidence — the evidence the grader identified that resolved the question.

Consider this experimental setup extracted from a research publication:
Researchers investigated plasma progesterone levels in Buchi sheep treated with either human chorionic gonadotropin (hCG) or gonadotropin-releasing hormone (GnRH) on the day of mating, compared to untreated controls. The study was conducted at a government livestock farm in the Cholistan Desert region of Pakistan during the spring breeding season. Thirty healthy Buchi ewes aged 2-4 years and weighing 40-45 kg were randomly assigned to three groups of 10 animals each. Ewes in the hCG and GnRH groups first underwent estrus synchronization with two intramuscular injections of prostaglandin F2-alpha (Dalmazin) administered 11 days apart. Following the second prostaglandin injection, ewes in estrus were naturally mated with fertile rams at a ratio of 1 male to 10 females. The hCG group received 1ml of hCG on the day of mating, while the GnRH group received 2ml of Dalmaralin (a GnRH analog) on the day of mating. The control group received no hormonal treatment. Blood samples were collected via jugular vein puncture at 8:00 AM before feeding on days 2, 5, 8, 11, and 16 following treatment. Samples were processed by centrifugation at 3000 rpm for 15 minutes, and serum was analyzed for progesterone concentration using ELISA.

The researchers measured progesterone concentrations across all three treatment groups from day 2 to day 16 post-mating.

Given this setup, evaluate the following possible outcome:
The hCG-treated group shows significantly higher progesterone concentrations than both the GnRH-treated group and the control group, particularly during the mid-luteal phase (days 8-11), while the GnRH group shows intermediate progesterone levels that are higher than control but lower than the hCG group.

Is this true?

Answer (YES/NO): NO